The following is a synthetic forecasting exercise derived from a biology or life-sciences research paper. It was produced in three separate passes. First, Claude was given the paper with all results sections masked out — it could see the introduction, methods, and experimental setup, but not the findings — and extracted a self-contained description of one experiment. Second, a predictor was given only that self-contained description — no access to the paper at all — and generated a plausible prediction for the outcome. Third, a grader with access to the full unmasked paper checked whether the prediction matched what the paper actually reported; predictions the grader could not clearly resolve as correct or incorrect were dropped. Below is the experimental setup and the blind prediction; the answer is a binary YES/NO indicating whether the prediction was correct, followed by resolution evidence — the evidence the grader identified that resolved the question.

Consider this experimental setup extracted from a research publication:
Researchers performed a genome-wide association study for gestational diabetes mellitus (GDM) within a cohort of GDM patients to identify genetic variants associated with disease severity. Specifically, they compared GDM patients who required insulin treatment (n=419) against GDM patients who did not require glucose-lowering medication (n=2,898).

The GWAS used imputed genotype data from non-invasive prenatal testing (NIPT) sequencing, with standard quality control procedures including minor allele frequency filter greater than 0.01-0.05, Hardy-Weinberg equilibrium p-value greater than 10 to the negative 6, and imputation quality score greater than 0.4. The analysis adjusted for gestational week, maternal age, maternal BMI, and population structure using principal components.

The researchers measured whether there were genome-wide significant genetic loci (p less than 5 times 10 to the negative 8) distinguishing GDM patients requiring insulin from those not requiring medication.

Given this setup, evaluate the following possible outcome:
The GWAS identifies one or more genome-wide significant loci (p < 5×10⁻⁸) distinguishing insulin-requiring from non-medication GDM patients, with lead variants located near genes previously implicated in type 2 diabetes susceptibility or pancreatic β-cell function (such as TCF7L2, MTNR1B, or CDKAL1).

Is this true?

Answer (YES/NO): NO